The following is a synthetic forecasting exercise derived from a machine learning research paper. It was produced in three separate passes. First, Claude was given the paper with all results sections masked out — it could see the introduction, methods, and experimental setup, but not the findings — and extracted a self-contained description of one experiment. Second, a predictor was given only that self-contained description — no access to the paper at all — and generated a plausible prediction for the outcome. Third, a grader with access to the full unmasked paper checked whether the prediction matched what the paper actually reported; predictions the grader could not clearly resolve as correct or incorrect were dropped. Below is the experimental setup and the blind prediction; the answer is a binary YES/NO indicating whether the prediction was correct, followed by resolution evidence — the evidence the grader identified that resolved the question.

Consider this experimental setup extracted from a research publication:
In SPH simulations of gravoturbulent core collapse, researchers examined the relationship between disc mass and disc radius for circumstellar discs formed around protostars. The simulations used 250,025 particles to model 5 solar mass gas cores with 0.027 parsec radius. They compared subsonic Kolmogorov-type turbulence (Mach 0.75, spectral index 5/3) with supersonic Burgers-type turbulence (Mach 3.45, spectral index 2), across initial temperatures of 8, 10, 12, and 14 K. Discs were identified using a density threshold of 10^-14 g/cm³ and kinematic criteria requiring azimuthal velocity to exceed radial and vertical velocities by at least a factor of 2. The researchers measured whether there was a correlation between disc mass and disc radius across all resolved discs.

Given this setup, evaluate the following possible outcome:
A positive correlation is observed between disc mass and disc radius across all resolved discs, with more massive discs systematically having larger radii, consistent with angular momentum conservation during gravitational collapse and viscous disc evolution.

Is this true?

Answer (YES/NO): NO